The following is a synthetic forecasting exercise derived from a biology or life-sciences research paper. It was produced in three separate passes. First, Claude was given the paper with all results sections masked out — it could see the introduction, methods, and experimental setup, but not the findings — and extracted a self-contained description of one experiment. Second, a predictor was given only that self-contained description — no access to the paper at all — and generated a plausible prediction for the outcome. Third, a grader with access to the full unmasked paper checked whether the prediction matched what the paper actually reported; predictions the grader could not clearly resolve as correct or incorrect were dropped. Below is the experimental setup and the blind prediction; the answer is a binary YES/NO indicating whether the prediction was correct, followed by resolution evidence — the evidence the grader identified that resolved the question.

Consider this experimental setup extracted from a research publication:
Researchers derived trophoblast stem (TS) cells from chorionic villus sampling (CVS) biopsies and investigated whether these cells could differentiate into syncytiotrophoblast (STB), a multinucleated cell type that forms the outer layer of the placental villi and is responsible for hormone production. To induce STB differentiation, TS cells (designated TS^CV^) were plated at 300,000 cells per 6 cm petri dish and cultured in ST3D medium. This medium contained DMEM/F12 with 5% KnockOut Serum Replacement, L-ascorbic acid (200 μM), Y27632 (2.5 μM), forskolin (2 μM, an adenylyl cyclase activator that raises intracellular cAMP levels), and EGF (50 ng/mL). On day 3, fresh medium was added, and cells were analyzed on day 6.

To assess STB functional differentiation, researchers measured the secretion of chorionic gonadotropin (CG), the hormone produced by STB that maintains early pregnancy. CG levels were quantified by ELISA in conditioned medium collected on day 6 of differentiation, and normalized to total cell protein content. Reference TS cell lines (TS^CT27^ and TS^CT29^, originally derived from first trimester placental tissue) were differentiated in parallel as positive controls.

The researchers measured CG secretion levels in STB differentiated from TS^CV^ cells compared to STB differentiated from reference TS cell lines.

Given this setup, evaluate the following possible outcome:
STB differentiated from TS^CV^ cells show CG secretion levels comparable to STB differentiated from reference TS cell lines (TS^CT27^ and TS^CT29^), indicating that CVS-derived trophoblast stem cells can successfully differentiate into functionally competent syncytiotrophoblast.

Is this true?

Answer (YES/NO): YES